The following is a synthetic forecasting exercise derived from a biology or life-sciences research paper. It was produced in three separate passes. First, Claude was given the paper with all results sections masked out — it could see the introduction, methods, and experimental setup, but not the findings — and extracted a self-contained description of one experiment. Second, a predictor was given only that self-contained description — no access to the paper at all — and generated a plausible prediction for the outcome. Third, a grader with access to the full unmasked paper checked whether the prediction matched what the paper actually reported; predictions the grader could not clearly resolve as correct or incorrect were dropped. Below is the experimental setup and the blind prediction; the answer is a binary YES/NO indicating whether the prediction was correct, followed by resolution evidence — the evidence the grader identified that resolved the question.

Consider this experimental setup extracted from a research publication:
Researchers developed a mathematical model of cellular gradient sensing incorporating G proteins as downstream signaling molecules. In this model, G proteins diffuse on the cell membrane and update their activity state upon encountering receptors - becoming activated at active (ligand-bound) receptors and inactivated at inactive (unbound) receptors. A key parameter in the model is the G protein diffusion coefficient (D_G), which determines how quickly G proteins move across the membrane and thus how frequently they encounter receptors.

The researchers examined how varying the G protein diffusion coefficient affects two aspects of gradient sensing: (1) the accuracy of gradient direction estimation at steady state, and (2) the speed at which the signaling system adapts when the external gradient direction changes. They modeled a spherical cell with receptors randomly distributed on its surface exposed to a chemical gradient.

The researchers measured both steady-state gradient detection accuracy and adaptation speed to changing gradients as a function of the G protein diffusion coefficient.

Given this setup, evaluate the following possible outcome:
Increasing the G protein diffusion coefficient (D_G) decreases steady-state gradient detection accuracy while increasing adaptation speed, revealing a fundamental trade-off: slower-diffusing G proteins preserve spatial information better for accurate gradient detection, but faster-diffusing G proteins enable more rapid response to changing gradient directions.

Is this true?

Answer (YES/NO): YES